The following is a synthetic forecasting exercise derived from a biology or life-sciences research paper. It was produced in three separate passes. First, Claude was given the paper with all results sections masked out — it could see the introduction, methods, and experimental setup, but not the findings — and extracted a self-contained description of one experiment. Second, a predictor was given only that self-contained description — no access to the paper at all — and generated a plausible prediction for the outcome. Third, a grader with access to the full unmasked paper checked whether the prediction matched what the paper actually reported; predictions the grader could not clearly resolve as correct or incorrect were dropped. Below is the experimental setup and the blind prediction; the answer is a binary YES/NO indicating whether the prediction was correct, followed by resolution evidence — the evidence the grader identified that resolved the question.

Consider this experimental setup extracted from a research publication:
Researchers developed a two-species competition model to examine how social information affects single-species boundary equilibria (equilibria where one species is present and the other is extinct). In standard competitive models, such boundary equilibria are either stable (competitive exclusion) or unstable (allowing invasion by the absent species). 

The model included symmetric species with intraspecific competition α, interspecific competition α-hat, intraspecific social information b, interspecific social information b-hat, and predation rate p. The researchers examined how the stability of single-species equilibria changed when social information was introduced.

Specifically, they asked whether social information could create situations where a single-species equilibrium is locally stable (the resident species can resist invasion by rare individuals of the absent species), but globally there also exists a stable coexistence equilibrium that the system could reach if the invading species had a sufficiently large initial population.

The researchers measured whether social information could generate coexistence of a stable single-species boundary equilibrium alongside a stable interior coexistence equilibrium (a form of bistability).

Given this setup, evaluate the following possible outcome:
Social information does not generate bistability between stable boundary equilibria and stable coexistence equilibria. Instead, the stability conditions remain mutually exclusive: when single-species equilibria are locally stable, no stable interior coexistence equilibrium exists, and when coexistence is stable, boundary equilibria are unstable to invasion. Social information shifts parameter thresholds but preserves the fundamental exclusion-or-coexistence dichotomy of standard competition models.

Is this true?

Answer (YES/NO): NO